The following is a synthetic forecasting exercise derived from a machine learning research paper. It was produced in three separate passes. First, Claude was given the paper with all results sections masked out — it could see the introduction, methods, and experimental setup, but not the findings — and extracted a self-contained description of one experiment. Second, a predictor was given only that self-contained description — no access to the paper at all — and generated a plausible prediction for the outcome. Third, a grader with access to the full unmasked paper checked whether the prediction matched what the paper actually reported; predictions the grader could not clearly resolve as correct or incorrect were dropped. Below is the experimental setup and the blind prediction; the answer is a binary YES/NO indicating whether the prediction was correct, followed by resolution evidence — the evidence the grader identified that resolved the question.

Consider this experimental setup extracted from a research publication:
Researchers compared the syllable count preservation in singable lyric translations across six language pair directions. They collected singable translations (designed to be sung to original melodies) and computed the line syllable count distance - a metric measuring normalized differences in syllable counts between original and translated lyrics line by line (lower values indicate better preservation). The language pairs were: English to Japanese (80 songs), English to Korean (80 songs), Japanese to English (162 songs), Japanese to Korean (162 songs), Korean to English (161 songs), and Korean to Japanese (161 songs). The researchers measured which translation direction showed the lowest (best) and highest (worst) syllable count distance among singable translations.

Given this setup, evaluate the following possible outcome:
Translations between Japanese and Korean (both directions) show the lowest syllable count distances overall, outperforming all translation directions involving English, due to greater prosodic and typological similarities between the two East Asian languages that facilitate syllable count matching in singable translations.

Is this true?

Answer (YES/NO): NO